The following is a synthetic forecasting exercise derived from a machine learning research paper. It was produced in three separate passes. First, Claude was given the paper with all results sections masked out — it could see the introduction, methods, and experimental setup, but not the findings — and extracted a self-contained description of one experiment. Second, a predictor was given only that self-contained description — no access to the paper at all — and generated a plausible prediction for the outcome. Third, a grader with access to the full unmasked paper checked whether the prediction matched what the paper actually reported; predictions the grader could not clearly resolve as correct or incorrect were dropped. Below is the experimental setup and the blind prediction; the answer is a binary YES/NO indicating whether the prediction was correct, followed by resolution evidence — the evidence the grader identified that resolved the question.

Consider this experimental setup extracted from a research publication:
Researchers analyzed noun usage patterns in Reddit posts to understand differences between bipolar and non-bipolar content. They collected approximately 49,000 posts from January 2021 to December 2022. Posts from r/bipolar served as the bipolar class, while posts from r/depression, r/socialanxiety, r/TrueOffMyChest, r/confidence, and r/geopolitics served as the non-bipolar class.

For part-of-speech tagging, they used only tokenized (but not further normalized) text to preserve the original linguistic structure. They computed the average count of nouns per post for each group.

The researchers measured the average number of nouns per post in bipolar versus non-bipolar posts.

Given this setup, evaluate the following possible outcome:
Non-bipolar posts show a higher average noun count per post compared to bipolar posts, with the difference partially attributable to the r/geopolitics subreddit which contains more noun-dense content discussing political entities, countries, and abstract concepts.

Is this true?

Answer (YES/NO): NO